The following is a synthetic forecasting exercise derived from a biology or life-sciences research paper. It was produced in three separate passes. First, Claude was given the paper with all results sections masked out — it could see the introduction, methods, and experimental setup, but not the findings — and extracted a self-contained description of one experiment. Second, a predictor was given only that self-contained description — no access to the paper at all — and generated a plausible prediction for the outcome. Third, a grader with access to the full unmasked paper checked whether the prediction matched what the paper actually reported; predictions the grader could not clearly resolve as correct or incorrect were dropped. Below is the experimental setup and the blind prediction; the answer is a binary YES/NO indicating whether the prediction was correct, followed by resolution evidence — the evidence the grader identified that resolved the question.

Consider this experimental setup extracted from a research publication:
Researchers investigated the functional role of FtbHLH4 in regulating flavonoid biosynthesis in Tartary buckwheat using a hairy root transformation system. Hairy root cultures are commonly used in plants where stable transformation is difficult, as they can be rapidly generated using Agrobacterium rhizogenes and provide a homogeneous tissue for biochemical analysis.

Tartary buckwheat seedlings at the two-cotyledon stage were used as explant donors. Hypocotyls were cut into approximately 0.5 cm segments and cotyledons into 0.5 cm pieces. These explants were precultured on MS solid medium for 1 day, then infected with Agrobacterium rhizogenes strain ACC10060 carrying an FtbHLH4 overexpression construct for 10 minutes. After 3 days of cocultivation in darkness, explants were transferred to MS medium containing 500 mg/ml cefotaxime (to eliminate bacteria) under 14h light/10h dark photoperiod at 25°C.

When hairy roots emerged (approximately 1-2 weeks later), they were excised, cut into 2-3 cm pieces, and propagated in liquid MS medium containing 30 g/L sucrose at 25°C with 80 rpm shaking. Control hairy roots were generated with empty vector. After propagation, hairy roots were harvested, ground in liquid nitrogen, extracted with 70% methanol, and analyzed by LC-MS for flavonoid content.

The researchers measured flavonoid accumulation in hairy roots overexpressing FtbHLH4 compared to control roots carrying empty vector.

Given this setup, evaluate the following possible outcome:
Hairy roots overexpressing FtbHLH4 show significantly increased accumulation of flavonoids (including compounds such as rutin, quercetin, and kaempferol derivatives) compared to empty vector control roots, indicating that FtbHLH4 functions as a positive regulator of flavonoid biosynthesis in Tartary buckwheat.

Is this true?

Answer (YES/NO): YES